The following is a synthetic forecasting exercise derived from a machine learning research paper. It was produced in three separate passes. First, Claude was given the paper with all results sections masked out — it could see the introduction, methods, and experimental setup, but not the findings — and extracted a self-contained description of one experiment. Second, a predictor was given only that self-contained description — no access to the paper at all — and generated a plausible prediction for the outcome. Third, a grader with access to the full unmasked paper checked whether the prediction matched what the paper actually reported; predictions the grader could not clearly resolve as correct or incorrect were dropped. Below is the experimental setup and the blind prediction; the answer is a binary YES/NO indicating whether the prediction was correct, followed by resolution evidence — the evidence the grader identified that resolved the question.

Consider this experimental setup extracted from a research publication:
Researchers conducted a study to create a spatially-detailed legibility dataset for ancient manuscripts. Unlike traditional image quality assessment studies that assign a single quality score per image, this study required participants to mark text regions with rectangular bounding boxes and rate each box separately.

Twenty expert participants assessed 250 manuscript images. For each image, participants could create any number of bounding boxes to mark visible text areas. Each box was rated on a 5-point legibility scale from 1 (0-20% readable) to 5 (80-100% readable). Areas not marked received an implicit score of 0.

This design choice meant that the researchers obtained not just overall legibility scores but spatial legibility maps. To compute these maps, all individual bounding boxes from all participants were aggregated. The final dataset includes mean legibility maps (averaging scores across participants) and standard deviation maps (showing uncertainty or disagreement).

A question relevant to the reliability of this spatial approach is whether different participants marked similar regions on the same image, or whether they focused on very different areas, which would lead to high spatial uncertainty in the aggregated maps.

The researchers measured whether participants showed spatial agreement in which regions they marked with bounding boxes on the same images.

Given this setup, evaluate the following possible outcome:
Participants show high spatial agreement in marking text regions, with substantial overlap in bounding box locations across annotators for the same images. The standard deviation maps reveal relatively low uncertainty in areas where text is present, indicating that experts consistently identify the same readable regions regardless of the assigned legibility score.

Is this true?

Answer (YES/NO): NO